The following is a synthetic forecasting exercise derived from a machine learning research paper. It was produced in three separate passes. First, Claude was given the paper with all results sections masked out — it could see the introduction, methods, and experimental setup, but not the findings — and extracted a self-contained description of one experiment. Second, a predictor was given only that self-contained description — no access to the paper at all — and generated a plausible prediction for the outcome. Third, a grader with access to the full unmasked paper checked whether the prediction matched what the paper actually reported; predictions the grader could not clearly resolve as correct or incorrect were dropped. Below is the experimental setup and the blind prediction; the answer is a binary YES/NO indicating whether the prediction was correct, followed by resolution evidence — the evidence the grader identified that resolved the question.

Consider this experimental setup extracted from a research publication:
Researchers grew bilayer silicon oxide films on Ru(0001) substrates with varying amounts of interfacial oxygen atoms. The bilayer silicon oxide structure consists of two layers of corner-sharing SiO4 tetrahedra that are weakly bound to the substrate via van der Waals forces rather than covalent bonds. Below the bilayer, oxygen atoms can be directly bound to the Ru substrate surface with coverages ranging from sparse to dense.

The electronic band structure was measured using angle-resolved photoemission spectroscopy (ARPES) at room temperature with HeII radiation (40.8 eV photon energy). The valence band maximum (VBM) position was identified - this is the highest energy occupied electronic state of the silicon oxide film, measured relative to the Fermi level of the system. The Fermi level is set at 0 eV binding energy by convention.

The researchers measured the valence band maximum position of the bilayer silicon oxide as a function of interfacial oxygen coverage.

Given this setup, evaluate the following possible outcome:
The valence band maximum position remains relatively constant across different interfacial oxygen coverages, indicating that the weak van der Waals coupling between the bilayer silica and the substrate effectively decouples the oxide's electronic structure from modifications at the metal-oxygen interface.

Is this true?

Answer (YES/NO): NO